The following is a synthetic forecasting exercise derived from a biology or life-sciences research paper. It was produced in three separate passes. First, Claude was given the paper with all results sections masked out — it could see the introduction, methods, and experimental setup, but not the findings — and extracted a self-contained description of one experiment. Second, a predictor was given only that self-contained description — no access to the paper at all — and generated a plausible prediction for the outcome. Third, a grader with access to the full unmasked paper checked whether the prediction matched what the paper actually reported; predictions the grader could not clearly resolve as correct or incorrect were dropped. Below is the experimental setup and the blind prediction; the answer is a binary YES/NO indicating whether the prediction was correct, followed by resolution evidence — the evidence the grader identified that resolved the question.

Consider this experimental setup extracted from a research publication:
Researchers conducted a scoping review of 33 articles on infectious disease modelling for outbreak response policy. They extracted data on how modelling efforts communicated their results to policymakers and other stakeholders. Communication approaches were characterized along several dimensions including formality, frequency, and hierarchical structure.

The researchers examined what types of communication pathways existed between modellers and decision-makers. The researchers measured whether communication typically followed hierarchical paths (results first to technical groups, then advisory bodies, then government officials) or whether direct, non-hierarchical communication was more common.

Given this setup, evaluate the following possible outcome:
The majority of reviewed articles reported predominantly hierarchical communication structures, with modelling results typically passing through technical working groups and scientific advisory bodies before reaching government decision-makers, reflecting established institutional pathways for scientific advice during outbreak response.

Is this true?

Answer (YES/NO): NO